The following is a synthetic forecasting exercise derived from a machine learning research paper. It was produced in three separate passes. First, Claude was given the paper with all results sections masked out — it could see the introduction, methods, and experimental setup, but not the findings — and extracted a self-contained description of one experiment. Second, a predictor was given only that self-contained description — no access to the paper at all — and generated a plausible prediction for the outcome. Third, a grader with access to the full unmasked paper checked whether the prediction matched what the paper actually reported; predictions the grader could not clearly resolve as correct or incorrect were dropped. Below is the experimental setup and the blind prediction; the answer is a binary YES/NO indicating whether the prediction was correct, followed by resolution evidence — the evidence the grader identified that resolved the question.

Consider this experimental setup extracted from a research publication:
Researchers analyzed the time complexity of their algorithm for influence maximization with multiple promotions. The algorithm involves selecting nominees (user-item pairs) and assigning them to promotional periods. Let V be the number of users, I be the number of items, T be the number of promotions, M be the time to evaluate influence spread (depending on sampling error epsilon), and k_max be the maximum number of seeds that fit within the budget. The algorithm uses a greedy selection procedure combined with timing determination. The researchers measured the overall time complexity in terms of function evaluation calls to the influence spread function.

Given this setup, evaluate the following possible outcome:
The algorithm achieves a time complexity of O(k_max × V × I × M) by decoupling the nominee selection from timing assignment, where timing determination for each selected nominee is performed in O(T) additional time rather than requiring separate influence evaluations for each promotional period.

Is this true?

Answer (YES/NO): NO